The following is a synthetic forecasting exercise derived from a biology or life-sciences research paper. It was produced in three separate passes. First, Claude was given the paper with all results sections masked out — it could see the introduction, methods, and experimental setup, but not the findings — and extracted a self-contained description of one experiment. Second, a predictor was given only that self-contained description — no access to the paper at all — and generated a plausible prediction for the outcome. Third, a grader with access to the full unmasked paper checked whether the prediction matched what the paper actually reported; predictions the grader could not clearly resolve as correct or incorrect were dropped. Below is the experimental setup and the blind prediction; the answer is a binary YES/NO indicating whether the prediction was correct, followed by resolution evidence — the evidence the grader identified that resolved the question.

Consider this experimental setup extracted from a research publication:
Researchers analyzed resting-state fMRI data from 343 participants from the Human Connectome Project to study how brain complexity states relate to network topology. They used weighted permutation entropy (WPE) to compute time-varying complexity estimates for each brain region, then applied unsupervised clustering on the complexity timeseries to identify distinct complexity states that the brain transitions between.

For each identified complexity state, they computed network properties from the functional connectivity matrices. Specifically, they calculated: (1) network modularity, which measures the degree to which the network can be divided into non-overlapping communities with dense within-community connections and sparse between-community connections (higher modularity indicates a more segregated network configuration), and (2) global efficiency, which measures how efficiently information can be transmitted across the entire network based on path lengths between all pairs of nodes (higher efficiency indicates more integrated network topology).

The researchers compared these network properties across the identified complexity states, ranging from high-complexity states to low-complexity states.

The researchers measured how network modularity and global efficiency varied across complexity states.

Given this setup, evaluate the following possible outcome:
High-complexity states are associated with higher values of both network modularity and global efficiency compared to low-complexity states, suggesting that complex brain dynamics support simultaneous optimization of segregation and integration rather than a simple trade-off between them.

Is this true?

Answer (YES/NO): NO